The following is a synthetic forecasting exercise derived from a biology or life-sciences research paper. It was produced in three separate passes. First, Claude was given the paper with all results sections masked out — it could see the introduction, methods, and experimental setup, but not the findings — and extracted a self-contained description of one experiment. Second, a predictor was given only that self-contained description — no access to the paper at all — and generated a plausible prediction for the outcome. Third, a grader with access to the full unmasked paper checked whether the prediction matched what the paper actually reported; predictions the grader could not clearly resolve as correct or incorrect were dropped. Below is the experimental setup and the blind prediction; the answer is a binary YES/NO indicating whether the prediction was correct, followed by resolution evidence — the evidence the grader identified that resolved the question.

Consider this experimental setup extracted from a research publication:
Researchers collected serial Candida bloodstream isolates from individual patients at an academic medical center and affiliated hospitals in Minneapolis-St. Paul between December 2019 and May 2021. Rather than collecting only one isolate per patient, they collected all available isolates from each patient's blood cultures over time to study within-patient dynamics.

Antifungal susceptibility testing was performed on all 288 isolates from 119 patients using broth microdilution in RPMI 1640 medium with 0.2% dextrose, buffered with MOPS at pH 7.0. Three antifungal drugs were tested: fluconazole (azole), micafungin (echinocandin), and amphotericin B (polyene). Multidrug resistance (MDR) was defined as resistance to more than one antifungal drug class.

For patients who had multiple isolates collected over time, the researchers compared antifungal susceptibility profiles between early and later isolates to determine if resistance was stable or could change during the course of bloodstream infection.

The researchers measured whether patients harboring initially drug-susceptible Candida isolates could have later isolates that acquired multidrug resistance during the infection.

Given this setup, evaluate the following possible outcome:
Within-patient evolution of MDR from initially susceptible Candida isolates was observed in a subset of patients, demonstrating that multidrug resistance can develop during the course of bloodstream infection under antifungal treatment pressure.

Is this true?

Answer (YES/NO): YES